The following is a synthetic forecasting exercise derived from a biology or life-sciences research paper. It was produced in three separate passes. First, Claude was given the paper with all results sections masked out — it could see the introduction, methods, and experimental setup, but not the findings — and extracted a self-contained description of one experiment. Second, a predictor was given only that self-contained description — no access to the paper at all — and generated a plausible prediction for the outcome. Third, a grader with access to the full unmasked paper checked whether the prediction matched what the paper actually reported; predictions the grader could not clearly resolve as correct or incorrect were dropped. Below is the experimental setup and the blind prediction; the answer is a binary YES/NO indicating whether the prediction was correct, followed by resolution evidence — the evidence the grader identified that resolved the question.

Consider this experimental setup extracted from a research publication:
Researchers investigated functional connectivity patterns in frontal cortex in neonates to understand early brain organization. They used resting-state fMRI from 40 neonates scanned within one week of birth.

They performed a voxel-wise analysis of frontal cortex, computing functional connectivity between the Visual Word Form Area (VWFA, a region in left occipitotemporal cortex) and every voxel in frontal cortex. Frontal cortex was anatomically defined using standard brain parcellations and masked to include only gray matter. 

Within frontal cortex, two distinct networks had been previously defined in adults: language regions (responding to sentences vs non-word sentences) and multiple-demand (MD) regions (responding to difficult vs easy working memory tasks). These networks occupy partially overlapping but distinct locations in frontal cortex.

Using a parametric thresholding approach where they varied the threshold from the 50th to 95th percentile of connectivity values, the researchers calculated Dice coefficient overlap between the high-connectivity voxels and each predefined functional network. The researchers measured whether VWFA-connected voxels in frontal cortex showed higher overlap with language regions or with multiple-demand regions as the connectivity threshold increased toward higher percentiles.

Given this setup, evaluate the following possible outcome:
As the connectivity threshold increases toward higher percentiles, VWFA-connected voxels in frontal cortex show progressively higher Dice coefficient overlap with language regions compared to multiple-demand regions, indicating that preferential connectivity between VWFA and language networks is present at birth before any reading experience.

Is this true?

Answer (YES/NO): YES